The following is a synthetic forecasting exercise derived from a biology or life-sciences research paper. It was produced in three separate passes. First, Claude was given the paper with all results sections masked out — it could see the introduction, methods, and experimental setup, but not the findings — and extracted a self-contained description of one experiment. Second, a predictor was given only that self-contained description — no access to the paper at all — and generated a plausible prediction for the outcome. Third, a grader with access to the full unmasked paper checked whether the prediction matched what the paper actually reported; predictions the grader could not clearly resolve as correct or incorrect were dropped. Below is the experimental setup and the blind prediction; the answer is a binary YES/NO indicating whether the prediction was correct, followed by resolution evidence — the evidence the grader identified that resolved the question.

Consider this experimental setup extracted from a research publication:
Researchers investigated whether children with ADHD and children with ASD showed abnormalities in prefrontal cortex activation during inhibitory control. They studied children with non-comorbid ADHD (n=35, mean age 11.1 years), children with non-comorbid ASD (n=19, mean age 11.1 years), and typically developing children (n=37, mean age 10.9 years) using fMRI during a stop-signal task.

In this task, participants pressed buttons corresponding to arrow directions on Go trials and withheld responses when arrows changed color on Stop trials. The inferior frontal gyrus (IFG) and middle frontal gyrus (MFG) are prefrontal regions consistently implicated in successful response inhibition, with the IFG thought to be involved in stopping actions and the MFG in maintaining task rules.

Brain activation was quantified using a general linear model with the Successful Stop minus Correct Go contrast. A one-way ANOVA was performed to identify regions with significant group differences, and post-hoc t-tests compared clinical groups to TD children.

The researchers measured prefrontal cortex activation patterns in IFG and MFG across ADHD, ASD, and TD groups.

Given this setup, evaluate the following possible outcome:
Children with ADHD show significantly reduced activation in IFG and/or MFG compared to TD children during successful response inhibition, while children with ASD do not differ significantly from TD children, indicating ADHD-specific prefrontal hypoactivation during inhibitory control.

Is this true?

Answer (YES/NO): NO